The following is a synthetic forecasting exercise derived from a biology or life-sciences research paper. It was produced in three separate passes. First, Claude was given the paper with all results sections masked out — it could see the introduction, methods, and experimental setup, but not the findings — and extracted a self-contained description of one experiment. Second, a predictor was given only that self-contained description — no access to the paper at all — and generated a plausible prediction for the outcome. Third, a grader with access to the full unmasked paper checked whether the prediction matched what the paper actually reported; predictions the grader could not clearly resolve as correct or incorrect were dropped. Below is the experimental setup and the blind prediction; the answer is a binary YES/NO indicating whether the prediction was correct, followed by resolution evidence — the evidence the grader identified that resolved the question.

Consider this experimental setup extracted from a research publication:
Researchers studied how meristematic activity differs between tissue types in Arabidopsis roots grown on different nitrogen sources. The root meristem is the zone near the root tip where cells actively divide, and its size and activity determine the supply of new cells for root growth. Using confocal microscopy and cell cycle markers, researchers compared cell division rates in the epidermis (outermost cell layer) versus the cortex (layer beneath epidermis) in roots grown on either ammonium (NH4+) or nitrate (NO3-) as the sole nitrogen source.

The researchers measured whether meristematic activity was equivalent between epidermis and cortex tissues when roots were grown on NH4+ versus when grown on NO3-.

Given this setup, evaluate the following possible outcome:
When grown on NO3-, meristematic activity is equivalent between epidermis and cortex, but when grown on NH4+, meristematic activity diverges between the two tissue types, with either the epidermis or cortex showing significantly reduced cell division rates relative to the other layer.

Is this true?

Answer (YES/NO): YES